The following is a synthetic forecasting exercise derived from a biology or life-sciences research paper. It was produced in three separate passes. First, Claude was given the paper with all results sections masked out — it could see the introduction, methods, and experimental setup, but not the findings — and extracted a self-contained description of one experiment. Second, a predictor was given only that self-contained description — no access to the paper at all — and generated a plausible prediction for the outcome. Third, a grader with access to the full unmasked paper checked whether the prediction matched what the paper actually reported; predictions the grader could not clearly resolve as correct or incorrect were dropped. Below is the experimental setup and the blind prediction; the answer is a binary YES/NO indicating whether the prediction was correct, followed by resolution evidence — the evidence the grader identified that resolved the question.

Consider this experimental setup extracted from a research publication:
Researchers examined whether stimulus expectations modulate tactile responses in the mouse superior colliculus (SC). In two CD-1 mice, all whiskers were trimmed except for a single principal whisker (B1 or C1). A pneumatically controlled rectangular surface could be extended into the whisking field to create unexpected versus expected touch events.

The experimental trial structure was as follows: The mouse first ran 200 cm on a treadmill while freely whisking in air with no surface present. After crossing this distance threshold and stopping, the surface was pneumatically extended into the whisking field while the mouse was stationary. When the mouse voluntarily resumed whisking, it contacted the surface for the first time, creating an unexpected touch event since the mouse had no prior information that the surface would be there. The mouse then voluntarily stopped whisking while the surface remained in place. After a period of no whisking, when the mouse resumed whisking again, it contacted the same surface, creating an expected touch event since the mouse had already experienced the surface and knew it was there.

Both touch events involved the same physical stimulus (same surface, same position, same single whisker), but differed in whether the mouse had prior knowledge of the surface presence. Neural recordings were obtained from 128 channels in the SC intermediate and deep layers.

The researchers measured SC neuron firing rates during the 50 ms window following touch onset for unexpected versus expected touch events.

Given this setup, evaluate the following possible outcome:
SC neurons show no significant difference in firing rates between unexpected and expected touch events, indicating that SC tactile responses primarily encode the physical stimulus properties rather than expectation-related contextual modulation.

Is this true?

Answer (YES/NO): NO